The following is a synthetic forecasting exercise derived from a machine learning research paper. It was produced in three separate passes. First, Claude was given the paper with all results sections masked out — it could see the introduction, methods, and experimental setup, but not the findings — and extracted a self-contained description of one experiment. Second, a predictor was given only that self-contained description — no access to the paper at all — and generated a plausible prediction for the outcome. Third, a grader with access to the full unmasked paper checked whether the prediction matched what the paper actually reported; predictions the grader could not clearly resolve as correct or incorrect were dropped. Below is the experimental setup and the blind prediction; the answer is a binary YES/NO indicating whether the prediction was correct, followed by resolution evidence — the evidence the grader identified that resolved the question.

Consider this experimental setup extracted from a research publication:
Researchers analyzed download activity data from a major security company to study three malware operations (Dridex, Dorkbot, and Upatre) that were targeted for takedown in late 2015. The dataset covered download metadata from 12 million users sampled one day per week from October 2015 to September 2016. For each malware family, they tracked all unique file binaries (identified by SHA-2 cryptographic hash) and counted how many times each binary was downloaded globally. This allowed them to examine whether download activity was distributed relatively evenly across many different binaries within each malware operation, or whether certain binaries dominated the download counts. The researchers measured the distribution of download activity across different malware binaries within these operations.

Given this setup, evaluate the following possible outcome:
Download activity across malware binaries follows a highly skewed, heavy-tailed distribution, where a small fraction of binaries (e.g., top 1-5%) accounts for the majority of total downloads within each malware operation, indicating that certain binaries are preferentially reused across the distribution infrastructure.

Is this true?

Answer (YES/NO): YES